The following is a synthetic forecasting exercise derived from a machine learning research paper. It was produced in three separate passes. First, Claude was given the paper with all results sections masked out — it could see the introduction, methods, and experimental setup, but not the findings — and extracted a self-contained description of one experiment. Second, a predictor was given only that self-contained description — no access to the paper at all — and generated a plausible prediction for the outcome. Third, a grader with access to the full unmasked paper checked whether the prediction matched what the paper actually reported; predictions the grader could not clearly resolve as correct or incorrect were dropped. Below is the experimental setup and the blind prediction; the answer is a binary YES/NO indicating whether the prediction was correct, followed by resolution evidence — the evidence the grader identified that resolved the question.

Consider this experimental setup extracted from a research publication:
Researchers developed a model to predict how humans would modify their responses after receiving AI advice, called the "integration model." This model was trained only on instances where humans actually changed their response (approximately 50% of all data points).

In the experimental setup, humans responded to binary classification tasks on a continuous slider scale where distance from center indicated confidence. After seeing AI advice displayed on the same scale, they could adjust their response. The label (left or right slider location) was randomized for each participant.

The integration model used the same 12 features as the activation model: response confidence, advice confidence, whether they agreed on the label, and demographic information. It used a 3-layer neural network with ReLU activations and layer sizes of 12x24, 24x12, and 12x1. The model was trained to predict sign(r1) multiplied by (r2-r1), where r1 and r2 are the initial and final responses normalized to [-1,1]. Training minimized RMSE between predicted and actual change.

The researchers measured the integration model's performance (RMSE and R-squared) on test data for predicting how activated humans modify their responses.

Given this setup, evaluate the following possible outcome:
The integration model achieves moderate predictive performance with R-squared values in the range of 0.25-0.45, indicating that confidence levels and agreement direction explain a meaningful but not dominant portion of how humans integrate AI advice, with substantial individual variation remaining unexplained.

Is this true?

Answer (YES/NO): NO